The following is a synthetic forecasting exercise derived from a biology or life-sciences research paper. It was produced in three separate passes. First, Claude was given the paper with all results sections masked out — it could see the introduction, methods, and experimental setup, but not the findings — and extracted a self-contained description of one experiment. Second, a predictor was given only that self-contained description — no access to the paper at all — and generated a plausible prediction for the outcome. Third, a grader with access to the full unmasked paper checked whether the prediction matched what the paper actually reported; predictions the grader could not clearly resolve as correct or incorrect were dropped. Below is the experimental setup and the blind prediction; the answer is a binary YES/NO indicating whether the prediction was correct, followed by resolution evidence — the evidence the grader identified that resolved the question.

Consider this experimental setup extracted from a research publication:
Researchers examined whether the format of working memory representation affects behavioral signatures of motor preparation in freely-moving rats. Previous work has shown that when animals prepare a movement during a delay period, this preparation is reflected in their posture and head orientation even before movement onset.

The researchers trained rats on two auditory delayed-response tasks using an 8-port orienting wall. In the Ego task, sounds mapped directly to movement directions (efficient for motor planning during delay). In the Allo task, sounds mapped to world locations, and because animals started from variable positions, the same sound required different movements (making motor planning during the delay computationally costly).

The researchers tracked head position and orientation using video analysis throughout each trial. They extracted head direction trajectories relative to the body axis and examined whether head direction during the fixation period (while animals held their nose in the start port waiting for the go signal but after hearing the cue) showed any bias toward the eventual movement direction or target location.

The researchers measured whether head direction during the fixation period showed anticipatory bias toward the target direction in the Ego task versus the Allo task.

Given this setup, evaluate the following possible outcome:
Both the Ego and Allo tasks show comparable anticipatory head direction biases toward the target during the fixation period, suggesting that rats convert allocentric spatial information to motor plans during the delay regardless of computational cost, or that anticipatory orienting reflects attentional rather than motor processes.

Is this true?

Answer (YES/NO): NO